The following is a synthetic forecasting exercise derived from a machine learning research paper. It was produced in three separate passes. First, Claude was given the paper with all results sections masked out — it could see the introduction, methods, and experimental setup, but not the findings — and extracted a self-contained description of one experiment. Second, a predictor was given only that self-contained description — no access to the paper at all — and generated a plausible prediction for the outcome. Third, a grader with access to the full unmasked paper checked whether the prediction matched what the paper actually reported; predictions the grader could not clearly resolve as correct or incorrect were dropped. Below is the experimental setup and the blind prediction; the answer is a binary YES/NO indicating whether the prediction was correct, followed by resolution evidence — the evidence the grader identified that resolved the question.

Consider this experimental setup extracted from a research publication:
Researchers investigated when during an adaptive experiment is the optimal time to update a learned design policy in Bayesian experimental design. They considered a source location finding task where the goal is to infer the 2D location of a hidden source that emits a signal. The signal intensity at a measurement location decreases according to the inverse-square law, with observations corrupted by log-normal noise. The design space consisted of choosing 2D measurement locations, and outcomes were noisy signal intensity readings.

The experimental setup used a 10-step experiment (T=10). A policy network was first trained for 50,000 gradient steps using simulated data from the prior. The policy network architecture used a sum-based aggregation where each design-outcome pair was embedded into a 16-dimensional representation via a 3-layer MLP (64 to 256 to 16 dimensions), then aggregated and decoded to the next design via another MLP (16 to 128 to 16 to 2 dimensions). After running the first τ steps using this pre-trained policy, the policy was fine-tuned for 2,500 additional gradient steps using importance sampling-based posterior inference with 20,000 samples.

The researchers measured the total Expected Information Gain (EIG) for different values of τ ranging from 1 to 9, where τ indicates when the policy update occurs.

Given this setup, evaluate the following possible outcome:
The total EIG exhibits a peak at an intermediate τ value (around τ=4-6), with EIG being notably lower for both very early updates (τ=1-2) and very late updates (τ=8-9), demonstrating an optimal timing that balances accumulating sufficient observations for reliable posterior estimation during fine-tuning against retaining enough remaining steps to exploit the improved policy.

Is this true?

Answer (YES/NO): NO